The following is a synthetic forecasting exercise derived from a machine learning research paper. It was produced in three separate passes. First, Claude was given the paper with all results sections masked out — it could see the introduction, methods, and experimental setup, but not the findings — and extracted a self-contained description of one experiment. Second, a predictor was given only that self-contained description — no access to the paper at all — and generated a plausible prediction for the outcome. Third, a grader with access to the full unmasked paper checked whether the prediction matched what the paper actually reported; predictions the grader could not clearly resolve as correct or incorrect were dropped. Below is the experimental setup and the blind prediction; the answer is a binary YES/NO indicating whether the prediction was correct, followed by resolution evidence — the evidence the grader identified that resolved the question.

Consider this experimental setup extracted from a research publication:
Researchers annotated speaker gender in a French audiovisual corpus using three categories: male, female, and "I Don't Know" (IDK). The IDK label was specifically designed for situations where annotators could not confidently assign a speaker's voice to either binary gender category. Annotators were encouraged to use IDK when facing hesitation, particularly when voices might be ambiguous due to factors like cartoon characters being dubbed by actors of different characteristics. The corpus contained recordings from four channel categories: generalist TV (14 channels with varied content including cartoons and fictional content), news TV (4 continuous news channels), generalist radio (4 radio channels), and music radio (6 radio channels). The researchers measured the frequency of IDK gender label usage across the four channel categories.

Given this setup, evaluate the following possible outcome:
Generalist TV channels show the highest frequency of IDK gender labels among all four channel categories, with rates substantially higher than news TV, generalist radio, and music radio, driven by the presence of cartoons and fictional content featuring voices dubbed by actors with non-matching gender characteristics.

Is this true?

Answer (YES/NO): YES